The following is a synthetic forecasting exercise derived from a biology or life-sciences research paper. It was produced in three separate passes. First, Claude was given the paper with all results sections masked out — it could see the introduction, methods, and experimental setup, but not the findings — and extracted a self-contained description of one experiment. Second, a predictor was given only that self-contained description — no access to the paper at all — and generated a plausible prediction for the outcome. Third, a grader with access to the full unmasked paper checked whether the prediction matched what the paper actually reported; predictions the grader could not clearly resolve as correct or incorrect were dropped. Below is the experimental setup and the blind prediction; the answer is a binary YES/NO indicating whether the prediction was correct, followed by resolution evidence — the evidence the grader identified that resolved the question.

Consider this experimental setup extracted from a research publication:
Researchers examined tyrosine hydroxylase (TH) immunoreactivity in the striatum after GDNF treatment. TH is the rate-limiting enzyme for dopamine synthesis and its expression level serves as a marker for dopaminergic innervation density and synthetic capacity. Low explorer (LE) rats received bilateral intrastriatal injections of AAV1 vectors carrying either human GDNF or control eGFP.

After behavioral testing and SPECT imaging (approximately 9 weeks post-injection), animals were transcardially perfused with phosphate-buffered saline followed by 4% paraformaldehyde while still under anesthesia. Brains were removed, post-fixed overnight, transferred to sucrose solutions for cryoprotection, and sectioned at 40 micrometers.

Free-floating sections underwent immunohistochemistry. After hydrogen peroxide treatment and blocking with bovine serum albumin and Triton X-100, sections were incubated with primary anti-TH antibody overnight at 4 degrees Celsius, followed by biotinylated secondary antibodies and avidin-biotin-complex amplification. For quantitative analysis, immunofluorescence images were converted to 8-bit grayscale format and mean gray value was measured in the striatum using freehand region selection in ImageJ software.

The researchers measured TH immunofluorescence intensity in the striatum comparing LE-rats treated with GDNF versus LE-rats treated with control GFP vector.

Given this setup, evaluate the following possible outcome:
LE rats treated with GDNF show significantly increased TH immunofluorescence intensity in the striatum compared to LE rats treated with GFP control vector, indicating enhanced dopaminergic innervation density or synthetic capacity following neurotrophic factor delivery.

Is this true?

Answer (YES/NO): NO